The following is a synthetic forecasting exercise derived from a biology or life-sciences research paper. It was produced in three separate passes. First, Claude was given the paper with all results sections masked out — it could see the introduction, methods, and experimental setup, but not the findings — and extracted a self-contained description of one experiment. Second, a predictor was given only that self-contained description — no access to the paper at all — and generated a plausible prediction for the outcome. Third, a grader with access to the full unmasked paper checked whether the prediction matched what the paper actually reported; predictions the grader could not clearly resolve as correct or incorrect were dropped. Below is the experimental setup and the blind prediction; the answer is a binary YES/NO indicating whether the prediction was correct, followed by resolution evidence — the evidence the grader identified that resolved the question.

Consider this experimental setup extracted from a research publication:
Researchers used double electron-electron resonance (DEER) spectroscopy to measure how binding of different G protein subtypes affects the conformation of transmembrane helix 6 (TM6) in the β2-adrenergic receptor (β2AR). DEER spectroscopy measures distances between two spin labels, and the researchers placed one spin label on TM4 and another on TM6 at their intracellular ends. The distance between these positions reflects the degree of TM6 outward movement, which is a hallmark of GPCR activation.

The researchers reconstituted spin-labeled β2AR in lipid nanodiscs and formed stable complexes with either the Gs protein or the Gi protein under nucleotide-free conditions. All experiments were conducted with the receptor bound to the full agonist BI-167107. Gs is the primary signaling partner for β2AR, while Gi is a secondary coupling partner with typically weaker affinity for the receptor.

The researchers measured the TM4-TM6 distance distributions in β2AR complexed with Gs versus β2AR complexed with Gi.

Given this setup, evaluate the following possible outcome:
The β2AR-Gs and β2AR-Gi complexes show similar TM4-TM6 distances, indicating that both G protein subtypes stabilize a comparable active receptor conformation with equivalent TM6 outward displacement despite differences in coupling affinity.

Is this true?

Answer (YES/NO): NO